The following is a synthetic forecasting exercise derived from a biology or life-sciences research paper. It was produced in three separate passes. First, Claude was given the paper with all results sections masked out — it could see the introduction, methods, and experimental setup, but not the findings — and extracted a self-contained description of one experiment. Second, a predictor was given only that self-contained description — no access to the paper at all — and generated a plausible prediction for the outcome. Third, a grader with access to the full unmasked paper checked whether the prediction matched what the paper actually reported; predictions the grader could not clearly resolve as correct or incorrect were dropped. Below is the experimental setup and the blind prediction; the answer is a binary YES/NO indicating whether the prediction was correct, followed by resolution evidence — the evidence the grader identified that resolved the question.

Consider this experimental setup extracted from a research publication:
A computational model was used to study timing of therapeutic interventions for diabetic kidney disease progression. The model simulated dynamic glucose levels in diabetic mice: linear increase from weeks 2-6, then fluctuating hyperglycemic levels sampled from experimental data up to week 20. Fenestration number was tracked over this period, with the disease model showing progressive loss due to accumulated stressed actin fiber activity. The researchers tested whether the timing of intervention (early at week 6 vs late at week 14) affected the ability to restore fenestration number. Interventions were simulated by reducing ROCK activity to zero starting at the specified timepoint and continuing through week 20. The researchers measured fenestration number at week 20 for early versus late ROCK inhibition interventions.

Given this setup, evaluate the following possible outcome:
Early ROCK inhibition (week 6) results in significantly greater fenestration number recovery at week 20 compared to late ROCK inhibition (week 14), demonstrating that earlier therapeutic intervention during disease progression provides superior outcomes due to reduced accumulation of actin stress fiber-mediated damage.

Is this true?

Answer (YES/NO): NO